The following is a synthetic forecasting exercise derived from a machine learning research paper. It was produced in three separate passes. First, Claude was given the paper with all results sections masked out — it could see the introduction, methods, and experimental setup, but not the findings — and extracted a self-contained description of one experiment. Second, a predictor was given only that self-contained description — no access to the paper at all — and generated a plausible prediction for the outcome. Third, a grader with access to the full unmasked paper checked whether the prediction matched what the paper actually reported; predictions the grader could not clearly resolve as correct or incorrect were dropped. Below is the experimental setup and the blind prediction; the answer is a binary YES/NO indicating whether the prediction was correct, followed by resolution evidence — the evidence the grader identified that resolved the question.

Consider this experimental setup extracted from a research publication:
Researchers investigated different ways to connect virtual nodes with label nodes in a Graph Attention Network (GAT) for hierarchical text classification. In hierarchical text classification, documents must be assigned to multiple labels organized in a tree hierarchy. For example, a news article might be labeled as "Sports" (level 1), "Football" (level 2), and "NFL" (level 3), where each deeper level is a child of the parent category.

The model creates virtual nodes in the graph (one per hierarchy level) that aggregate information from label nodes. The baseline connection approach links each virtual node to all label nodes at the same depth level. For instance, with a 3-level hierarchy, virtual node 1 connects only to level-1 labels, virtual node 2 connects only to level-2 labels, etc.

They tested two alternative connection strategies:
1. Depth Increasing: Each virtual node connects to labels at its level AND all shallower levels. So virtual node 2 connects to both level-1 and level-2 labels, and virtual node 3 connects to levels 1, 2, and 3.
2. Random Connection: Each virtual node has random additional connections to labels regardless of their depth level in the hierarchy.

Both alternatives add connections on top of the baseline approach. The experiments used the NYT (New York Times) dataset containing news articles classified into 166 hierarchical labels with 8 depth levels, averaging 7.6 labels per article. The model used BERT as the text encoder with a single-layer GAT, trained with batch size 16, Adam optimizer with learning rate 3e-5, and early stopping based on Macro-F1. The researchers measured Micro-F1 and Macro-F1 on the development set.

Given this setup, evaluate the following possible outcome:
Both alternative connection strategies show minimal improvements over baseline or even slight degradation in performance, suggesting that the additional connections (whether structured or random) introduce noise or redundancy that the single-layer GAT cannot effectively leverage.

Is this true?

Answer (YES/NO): NO